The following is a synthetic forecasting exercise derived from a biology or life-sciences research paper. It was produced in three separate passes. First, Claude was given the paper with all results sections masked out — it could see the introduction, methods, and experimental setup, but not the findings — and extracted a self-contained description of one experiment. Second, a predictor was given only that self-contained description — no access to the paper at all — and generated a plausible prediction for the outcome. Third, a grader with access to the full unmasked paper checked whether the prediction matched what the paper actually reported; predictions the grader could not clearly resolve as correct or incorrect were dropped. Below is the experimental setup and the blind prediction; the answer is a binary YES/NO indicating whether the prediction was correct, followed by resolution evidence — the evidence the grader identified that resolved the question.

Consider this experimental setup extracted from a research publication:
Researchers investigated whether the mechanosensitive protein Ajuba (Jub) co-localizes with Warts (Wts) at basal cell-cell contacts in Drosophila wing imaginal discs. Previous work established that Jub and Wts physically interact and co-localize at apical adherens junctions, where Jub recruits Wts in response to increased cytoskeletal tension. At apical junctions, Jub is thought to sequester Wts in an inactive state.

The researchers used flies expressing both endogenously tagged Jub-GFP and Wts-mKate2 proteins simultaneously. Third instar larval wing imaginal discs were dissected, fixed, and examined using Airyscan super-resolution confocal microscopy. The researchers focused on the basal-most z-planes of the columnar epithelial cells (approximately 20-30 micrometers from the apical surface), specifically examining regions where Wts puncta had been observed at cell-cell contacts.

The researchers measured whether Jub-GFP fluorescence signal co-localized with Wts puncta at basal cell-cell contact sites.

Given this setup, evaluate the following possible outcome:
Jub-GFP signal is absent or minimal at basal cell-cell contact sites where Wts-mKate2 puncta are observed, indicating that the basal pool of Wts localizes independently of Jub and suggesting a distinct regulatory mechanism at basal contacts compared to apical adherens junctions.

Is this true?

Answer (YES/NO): NO